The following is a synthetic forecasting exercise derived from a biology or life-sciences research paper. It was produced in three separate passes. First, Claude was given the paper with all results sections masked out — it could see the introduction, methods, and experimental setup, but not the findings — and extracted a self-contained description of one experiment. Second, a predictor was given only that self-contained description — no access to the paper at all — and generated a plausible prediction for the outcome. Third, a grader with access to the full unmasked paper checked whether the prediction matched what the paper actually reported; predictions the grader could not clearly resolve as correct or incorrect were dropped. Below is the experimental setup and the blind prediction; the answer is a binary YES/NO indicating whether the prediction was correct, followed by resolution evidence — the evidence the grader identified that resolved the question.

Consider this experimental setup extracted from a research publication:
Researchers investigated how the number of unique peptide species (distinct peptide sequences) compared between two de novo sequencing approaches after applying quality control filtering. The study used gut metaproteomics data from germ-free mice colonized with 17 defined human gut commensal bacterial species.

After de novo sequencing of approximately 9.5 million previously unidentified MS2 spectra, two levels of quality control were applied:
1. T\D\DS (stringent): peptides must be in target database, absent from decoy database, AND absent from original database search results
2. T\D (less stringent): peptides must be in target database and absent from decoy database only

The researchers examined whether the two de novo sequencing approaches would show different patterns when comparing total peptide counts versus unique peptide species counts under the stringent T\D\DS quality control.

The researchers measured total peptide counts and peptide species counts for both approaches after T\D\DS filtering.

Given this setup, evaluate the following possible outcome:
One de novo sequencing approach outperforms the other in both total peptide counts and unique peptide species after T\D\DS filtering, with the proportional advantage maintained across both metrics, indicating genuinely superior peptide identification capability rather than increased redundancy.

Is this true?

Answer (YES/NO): NO